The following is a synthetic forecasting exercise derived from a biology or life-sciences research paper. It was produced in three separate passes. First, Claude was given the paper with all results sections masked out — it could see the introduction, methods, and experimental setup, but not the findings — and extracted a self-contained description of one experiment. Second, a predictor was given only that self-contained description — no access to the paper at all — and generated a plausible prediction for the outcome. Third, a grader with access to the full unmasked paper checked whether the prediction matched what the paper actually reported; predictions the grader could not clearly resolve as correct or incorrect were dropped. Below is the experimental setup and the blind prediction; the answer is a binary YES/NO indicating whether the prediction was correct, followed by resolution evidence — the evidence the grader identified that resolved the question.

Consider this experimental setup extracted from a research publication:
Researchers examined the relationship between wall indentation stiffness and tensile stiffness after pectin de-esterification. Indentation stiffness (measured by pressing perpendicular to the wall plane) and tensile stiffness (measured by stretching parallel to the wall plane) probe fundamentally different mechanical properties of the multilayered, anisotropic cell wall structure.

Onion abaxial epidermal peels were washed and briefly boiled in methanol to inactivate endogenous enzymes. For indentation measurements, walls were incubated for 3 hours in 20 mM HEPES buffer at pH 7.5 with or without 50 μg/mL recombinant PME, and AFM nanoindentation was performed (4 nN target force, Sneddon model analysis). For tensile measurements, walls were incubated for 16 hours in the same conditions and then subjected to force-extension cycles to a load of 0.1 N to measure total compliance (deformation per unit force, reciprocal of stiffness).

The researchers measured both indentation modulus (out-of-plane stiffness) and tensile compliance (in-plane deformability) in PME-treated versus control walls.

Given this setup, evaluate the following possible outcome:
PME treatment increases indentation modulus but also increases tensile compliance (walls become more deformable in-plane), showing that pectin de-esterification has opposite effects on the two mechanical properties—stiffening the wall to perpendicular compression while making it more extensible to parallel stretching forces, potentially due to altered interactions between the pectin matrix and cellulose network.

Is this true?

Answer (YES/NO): NO